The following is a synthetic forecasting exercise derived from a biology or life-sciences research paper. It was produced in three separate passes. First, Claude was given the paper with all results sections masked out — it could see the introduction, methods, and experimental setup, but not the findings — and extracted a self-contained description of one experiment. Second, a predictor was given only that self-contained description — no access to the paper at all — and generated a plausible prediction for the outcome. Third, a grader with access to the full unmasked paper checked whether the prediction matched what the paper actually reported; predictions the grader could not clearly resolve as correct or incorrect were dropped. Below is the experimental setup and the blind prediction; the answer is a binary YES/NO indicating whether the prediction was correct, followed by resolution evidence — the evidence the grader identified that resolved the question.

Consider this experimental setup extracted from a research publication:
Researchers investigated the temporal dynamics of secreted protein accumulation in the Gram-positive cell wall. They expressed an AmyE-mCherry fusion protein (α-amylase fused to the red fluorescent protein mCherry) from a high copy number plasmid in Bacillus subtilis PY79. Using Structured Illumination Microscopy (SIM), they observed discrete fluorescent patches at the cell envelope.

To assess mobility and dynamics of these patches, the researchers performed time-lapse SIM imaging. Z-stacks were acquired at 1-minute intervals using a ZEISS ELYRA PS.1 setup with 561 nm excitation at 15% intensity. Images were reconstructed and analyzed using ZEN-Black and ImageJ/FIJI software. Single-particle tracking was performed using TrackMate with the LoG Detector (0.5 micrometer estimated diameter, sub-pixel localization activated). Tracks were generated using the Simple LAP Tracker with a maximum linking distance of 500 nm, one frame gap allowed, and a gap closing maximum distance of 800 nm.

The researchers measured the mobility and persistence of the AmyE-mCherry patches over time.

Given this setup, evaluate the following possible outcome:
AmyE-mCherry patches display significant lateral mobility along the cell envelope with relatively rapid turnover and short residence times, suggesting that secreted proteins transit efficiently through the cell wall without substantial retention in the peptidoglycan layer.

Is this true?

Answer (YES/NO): NO